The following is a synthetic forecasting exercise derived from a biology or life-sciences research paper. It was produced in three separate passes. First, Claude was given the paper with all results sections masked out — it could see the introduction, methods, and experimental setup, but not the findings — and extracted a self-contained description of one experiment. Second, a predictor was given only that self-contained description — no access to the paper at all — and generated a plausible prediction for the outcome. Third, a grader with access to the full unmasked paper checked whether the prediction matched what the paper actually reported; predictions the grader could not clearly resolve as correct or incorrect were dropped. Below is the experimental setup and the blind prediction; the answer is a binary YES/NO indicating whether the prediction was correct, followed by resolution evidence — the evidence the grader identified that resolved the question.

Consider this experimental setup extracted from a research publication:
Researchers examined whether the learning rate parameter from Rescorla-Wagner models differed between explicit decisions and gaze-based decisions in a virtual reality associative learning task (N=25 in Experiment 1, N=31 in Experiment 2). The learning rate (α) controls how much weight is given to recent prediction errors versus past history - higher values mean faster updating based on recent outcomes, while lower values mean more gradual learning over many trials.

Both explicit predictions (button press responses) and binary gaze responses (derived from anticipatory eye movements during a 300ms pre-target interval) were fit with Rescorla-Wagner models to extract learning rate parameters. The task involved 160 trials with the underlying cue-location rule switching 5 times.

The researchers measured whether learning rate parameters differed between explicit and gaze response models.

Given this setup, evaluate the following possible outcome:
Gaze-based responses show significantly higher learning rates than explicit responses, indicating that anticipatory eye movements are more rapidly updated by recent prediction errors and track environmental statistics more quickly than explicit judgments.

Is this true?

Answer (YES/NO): NO